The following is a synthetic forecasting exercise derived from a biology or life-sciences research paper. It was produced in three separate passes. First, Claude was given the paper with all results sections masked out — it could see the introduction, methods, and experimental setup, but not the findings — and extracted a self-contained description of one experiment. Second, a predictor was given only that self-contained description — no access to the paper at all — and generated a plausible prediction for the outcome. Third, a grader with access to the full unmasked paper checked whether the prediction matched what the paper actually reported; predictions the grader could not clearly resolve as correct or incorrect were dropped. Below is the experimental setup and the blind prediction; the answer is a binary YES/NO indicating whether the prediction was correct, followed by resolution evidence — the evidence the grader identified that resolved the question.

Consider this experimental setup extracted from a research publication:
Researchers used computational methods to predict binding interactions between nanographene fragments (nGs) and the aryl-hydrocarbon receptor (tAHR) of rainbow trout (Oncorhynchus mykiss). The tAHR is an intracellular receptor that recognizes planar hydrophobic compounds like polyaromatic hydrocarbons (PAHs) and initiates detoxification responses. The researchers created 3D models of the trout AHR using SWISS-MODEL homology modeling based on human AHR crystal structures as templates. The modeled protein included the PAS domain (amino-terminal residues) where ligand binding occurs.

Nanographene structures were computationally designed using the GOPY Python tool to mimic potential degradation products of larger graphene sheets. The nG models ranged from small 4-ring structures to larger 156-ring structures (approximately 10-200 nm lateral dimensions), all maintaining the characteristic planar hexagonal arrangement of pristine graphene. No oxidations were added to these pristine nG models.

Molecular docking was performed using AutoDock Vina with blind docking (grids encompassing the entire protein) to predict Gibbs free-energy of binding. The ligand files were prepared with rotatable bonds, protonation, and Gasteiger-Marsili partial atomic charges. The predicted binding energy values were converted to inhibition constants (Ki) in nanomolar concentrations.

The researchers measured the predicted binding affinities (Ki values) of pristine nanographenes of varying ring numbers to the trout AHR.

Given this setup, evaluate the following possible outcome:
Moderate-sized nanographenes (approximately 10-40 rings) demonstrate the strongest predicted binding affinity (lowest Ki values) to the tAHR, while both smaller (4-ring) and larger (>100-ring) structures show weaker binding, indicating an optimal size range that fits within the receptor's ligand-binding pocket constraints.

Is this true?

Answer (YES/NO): NO